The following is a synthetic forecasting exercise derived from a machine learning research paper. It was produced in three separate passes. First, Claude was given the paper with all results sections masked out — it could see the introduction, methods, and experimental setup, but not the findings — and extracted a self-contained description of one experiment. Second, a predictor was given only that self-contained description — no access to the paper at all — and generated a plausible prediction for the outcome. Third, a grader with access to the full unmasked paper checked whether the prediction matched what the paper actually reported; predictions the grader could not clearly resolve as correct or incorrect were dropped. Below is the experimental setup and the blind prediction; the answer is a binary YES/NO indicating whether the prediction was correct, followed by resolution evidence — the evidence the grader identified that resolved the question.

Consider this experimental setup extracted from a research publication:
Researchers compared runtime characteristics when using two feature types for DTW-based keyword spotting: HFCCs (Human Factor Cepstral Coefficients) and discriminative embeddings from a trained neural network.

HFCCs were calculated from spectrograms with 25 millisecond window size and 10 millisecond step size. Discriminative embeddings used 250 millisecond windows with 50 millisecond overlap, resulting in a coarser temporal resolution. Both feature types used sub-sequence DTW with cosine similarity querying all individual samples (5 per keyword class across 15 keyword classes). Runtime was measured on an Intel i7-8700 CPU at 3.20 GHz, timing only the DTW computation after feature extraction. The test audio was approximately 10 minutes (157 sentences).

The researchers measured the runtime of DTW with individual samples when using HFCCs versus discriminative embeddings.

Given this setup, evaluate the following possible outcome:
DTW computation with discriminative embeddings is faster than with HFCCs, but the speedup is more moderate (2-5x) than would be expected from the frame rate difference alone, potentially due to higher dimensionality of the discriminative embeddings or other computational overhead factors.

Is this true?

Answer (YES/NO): NO